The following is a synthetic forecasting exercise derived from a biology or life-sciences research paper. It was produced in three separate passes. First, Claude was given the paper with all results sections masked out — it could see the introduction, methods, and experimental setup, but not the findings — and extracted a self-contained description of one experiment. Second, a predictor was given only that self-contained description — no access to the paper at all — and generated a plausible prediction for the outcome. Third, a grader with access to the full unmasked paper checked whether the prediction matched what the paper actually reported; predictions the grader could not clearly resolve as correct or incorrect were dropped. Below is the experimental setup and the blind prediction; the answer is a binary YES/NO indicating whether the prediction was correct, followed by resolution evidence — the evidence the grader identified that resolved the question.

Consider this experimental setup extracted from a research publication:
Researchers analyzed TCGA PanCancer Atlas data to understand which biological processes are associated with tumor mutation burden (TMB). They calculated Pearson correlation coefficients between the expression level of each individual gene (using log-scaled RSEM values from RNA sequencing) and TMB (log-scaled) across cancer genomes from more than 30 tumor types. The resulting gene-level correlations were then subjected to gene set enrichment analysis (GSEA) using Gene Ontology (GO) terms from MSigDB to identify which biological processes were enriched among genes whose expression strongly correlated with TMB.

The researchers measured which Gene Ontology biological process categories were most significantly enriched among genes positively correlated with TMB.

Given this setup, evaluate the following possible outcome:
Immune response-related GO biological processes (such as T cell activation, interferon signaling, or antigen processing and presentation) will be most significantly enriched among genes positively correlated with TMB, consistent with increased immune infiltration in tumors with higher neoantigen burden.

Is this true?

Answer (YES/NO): NO